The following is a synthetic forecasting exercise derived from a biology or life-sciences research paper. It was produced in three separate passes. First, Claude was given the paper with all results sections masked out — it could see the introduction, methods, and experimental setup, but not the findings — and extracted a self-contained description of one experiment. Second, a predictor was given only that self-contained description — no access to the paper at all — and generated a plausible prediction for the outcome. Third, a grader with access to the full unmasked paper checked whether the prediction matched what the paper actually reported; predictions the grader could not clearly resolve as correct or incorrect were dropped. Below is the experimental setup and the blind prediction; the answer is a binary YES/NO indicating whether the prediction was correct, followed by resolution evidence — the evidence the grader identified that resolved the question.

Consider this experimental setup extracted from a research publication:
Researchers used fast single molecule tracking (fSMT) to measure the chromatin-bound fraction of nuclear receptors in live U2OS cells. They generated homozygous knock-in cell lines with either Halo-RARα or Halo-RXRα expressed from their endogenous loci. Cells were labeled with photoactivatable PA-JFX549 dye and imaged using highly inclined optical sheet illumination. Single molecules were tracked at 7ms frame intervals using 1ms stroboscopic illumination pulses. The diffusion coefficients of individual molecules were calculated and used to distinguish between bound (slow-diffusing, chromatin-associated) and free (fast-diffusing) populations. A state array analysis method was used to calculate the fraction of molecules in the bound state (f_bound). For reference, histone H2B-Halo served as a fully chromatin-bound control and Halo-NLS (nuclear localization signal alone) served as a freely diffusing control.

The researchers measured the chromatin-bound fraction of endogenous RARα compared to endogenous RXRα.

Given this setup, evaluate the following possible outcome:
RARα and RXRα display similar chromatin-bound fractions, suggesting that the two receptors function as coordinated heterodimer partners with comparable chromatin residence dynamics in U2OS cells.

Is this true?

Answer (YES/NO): NO